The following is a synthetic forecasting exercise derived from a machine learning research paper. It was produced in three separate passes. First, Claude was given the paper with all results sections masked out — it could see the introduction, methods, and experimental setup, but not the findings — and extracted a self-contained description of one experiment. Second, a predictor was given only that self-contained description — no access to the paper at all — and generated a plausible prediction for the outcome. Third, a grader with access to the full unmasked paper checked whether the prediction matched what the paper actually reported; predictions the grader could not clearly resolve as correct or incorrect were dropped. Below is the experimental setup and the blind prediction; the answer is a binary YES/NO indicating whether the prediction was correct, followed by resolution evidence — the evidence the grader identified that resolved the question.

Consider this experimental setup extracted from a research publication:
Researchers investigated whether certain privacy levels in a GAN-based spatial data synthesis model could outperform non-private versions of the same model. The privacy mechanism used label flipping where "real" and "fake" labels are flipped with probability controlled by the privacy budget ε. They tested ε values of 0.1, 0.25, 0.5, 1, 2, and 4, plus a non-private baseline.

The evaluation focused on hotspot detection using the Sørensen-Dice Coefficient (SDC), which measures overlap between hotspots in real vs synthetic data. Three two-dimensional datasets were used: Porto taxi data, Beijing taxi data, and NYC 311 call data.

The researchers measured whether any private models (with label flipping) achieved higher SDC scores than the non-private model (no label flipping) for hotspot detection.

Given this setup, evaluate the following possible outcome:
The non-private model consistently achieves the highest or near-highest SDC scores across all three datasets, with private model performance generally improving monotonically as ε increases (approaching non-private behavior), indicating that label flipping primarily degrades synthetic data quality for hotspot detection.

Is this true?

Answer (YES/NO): NO